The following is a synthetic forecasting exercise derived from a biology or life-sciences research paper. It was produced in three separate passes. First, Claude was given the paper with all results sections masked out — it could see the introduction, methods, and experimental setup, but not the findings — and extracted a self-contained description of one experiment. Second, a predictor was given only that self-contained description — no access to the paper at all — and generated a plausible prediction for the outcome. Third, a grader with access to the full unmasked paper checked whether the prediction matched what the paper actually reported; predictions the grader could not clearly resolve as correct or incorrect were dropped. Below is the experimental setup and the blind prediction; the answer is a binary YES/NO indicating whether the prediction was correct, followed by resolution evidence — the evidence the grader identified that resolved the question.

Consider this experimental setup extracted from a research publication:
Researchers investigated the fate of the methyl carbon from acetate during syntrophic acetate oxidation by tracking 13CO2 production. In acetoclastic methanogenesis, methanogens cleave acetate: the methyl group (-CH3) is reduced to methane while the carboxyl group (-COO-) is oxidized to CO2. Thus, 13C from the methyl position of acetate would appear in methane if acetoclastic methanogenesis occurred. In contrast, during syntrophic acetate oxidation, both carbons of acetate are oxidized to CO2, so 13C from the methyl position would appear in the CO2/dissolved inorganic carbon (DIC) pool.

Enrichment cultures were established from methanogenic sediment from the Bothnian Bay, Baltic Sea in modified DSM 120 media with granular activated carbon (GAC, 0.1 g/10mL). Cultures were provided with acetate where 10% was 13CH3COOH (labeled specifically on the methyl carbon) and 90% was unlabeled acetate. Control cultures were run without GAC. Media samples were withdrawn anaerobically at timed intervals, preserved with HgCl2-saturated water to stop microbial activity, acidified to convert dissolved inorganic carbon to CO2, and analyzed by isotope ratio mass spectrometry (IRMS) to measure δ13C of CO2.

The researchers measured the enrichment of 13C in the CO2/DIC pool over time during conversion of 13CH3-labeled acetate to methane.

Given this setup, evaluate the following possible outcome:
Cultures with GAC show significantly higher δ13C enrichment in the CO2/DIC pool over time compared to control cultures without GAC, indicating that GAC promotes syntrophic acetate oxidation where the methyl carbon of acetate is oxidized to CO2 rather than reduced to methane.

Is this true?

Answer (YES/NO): YES